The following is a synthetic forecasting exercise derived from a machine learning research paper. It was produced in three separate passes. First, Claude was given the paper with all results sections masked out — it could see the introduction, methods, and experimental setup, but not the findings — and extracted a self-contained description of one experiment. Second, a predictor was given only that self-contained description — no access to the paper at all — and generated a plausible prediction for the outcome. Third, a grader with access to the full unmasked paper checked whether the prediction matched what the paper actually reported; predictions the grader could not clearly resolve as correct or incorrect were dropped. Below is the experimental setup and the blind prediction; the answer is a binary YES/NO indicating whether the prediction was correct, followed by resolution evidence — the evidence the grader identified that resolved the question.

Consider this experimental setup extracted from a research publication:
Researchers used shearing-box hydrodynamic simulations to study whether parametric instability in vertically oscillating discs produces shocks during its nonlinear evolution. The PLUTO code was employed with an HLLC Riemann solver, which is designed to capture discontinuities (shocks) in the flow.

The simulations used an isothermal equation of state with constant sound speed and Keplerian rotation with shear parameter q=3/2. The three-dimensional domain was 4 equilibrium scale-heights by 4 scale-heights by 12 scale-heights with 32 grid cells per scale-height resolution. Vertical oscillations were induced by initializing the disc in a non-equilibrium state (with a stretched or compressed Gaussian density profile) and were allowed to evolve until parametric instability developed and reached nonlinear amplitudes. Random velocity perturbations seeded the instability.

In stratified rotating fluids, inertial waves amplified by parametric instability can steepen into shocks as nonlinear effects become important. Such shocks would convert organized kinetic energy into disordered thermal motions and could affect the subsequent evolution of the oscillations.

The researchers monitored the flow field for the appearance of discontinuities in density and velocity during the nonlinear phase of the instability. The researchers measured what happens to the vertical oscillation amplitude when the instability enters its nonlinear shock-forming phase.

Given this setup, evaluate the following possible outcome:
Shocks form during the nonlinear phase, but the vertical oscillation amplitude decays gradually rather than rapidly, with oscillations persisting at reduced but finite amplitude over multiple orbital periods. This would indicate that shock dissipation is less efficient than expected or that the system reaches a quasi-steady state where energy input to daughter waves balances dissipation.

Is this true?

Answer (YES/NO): NO